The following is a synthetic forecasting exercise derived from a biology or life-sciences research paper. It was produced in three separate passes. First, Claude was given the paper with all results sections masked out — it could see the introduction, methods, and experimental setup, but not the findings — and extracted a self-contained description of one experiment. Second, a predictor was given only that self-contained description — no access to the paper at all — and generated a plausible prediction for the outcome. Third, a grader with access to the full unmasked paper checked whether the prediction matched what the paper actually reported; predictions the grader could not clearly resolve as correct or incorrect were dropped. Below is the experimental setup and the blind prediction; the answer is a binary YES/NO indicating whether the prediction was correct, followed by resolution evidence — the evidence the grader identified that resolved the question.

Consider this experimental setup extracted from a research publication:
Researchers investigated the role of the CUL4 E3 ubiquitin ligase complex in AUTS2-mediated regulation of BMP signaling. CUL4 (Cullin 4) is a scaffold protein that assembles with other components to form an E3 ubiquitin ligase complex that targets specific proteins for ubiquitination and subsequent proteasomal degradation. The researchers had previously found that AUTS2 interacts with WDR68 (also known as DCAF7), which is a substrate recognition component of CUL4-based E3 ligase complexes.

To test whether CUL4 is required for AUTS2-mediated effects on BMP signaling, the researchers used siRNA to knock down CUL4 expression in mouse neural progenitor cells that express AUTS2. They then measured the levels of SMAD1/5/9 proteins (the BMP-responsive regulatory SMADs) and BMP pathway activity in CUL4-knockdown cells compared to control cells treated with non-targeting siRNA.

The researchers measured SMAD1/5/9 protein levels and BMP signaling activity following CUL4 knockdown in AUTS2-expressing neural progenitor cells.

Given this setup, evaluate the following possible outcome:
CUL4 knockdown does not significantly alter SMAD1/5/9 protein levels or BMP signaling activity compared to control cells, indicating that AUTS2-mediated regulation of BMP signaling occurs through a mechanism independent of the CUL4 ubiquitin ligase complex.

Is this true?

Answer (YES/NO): NO